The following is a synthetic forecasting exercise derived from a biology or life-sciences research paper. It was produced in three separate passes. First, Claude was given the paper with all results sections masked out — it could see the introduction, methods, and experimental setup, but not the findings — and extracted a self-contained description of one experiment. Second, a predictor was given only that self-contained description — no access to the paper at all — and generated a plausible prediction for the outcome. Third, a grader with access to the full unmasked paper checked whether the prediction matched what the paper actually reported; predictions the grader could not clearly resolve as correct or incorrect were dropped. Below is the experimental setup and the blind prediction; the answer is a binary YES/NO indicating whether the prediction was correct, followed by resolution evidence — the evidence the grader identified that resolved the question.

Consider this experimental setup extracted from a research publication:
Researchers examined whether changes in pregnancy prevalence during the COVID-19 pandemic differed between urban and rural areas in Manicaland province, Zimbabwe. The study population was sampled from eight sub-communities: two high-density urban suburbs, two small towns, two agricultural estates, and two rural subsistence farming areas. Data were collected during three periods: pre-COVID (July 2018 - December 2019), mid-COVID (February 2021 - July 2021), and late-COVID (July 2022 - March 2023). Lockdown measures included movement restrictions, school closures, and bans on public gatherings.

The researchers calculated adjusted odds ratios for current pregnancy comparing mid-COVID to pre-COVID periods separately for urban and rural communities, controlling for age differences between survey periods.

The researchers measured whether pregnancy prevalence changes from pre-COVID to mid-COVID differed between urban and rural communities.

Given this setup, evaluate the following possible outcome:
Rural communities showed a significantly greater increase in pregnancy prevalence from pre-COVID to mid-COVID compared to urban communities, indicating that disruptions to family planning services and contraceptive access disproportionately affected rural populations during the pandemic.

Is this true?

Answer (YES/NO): NO